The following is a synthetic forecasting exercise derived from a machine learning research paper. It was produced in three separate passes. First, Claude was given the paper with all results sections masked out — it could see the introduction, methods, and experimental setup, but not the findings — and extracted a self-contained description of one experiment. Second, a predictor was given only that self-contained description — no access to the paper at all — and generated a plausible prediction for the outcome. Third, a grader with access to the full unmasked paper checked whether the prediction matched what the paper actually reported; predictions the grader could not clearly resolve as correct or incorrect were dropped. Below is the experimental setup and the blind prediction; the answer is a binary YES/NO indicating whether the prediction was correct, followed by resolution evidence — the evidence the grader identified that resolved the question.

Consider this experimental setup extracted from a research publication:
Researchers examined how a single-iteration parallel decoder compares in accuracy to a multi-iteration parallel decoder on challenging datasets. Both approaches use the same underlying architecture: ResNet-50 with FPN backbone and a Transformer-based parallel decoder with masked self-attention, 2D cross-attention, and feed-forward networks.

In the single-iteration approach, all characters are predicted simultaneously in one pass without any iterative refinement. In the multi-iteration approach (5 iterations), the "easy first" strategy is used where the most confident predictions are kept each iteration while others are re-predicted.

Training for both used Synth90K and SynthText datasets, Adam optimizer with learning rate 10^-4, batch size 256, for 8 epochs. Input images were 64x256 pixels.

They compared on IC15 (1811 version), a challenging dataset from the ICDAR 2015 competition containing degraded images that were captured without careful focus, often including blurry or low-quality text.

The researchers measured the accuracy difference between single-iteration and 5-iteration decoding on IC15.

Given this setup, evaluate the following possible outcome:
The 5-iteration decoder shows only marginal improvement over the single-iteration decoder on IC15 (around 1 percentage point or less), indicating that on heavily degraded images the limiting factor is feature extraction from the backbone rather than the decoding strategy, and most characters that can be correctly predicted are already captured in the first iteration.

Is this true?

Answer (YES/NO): NO